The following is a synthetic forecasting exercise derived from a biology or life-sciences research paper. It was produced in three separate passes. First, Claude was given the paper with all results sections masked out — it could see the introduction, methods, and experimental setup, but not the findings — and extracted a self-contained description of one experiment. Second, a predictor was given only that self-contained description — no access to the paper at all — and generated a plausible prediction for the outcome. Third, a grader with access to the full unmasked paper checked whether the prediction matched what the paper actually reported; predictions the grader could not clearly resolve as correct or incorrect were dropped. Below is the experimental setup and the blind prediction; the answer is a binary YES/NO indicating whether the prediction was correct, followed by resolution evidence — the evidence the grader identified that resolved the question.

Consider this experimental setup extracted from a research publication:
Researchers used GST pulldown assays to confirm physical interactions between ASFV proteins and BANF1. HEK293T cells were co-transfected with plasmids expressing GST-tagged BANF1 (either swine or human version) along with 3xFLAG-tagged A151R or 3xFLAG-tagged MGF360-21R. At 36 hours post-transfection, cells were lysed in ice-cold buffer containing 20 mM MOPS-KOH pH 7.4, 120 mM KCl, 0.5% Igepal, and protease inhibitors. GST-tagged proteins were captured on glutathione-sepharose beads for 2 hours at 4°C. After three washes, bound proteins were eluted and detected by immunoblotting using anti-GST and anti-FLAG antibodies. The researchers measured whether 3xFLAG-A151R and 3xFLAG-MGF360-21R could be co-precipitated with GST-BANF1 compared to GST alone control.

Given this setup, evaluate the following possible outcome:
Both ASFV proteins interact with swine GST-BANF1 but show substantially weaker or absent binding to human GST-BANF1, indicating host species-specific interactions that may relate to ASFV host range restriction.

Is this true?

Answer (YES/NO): NO